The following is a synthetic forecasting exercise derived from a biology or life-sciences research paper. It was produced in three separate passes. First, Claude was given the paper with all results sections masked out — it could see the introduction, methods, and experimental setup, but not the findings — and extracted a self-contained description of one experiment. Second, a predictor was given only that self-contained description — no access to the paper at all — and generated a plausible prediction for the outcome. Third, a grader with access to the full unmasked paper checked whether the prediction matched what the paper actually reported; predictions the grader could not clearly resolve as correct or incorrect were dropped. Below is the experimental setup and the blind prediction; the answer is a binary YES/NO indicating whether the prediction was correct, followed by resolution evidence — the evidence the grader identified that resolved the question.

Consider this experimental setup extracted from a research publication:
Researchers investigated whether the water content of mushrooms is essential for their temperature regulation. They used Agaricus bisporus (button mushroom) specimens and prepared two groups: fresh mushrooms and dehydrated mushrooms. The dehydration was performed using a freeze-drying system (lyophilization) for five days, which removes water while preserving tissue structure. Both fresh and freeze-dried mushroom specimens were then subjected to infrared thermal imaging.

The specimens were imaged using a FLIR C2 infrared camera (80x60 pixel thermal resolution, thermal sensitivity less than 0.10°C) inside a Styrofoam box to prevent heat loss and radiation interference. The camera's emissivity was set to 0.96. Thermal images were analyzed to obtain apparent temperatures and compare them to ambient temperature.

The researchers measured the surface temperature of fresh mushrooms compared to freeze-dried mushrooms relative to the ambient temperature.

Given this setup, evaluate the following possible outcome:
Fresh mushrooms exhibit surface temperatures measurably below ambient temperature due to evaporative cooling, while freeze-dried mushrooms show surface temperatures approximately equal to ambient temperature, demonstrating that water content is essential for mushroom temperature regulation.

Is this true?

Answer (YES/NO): YES